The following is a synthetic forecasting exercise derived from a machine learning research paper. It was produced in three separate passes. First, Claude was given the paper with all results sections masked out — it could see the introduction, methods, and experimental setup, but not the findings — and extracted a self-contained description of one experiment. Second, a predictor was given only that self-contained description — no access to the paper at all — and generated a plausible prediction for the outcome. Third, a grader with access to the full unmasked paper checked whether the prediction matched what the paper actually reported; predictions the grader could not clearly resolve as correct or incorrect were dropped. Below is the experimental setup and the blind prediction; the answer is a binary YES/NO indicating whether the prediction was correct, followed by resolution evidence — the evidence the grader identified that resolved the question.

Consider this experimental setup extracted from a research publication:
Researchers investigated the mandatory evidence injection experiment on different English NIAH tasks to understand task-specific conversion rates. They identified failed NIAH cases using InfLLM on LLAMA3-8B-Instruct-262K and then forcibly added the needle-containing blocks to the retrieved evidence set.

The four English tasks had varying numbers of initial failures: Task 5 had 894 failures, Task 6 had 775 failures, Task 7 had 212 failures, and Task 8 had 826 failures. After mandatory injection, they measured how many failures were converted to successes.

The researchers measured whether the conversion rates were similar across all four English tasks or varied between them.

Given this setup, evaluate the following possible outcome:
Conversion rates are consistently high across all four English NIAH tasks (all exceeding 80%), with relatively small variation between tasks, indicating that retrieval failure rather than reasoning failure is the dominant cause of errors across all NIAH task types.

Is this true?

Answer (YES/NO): NO